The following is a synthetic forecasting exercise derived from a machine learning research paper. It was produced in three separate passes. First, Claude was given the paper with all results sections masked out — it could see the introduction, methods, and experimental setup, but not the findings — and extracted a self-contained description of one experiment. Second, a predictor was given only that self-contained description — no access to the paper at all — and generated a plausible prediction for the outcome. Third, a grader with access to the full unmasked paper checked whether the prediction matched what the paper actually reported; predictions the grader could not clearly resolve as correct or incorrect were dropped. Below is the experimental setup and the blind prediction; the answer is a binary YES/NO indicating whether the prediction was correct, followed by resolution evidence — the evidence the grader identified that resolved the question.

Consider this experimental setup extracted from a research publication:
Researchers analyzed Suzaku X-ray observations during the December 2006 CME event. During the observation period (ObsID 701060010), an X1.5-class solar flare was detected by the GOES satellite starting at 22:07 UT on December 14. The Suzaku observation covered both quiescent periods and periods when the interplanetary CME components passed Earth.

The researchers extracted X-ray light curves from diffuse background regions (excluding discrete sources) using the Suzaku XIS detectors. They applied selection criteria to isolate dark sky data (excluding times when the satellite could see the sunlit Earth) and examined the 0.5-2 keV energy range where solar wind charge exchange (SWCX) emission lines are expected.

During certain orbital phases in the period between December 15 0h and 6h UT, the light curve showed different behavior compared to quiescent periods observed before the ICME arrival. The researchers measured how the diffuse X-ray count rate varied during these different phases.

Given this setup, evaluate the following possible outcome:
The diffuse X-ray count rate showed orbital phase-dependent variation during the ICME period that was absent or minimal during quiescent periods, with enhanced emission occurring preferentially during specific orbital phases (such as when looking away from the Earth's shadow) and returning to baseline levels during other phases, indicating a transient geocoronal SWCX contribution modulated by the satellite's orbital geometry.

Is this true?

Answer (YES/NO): YES